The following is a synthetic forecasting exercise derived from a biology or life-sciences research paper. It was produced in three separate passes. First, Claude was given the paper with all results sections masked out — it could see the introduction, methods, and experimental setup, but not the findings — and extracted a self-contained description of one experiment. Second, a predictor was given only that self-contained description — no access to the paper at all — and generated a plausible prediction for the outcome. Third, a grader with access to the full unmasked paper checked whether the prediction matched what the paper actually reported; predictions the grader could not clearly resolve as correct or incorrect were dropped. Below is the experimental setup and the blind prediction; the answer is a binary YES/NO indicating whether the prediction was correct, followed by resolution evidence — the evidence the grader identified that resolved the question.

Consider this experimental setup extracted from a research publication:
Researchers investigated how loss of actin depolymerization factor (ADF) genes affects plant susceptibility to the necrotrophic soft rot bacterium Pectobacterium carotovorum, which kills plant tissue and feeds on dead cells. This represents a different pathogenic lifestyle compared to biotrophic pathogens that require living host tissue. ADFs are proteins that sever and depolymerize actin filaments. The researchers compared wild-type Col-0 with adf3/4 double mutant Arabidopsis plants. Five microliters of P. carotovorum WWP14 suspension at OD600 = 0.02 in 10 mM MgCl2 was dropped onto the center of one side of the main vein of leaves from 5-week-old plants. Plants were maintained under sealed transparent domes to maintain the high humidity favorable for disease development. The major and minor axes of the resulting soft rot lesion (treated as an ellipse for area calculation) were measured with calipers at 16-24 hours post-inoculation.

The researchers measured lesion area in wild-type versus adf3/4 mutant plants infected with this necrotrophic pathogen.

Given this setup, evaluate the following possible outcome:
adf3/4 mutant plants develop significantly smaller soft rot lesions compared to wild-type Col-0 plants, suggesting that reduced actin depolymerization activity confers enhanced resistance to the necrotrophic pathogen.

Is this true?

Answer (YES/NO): NO